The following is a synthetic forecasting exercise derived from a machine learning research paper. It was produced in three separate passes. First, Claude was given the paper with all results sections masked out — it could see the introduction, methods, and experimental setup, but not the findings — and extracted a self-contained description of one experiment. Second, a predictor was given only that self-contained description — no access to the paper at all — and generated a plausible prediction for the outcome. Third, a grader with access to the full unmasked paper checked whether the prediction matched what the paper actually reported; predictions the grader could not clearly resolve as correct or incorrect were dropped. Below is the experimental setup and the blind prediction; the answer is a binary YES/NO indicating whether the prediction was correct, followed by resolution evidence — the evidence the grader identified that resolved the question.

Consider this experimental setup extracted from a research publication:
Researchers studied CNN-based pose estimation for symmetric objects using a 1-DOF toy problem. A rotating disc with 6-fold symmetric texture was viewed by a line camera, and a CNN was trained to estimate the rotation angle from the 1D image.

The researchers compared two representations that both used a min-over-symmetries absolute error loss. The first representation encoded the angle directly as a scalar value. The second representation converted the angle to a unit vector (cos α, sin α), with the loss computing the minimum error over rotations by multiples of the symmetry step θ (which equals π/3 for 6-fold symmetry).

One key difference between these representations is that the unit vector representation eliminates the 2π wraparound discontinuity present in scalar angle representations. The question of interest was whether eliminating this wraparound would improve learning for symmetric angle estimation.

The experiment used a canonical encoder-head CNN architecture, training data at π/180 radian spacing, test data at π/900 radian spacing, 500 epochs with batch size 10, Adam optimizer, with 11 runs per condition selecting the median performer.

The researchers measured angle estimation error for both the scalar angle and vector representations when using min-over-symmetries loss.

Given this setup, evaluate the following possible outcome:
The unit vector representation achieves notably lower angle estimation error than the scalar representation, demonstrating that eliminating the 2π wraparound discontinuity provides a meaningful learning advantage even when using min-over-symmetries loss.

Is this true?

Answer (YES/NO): NO